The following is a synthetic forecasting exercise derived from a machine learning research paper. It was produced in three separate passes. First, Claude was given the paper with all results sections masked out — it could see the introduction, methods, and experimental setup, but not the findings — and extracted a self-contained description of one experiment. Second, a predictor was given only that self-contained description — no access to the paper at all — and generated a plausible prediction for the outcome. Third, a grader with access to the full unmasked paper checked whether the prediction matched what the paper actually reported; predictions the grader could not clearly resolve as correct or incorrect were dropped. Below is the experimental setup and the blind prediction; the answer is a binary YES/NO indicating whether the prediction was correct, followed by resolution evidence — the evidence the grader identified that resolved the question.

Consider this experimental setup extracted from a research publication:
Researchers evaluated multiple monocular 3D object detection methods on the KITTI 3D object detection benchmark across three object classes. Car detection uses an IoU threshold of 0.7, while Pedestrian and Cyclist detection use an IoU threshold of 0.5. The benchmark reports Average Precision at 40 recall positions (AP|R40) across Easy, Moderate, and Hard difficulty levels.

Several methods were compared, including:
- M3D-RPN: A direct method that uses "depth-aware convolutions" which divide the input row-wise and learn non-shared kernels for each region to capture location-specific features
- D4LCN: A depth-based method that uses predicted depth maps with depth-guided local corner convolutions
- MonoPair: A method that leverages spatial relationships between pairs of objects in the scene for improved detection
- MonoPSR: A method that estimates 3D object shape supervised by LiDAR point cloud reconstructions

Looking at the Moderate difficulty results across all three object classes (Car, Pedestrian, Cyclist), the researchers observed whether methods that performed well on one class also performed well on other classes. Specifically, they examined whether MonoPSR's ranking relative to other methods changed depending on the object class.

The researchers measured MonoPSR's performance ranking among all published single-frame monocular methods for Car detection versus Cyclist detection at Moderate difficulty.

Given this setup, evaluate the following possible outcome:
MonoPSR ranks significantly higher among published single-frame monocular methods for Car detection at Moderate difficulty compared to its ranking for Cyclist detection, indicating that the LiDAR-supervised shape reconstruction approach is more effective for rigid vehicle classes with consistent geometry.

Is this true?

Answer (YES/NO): NO